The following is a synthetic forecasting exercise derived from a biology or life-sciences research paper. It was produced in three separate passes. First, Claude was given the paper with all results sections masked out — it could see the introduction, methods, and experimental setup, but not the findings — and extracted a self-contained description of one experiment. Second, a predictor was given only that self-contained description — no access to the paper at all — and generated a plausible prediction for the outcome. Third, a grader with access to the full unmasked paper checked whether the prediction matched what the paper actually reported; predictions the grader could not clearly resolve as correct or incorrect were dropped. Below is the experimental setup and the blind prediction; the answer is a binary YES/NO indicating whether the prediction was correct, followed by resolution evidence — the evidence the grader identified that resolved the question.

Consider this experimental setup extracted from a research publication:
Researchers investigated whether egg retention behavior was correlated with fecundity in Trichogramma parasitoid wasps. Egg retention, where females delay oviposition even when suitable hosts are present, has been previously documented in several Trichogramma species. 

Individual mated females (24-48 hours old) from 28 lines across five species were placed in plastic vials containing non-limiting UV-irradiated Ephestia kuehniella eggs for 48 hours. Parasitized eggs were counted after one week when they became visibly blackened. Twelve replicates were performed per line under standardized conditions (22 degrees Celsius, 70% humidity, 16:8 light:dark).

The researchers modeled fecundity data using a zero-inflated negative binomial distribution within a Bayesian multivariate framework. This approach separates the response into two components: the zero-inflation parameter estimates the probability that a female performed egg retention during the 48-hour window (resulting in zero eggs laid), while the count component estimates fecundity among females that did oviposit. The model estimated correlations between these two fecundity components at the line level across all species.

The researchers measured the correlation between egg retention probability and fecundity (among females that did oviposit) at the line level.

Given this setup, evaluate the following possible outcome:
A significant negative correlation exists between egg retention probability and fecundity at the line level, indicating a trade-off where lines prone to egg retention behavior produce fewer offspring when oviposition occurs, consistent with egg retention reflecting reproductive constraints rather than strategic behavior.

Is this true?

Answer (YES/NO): NO